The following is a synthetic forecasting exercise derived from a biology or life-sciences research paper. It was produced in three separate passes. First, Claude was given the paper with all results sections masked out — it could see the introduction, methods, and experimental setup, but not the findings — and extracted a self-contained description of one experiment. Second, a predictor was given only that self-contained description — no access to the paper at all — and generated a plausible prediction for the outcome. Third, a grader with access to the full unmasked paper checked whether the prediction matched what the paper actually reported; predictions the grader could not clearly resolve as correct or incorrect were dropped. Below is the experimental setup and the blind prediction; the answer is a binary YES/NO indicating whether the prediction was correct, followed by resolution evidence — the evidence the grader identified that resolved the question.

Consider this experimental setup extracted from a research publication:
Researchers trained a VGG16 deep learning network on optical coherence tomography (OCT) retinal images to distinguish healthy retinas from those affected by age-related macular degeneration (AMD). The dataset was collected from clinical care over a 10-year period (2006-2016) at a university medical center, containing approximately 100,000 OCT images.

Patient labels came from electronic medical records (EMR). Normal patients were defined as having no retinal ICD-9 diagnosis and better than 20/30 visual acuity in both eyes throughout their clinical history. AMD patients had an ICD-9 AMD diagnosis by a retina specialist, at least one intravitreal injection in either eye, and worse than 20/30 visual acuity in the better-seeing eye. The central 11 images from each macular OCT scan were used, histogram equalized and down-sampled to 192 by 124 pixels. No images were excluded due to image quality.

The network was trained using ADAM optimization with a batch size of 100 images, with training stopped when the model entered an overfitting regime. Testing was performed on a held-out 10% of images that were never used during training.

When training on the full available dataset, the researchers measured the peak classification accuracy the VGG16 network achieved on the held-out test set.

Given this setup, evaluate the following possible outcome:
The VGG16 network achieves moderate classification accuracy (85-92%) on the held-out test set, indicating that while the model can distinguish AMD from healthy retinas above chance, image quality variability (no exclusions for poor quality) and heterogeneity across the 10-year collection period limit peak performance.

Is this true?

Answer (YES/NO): YES